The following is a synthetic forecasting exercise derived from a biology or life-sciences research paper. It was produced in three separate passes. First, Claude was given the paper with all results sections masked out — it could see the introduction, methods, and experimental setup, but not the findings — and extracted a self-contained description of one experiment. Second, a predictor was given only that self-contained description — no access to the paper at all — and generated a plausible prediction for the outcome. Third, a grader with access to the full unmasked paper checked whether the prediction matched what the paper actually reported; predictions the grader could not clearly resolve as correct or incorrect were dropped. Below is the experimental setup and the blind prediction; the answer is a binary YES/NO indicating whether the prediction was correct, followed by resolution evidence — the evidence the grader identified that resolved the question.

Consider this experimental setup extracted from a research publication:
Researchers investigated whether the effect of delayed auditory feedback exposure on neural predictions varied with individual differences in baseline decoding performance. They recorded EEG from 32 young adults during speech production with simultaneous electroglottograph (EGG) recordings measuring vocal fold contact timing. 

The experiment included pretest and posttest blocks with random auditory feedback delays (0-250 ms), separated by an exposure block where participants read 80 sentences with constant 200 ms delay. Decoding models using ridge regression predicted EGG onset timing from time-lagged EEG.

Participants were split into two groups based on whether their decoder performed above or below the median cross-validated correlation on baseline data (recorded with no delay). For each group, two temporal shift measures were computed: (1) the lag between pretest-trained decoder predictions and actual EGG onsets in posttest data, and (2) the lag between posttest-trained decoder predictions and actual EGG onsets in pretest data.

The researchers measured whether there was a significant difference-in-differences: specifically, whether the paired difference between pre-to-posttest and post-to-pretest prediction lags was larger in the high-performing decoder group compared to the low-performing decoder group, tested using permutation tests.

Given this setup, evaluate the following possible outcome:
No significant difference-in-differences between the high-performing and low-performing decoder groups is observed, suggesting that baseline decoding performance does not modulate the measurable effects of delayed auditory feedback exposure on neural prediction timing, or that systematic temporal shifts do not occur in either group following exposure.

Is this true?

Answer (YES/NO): NO